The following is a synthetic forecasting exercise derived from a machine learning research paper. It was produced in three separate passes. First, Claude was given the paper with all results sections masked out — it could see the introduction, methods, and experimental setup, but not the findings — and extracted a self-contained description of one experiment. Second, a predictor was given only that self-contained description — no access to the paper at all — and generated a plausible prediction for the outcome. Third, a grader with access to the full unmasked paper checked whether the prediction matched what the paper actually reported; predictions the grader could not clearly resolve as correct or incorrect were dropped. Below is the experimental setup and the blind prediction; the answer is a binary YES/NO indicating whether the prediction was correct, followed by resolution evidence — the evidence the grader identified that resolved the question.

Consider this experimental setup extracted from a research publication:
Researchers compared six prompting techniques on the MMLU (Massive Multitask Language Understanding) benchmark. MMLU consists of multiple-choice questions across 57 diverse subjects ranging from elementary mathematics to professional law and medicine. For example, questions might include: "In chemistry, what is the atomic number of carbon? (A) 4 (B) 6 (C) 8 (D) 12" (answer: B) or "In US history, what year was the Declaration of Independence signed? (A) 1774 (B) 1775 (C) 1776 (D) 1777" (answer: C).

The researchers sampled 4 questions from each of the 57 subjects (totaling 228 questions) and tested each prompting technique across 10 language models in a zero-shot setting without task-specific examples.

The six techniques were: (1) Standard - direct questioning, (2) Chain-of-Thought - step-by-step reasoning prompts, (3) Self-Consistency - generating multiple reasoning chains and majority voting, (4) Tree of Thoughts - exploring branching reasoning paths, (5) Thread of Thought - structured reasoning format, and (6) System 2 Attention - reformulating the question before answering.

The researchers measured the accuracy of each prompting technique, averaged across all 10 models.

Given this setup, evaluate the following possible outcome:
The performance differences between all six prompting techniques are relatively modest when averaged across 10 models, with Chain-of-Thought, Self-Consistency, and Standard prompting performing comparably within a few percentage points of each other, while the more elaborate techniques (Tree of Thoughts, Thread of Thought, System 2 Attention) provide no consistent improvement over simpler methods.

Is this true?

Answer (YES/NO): NO